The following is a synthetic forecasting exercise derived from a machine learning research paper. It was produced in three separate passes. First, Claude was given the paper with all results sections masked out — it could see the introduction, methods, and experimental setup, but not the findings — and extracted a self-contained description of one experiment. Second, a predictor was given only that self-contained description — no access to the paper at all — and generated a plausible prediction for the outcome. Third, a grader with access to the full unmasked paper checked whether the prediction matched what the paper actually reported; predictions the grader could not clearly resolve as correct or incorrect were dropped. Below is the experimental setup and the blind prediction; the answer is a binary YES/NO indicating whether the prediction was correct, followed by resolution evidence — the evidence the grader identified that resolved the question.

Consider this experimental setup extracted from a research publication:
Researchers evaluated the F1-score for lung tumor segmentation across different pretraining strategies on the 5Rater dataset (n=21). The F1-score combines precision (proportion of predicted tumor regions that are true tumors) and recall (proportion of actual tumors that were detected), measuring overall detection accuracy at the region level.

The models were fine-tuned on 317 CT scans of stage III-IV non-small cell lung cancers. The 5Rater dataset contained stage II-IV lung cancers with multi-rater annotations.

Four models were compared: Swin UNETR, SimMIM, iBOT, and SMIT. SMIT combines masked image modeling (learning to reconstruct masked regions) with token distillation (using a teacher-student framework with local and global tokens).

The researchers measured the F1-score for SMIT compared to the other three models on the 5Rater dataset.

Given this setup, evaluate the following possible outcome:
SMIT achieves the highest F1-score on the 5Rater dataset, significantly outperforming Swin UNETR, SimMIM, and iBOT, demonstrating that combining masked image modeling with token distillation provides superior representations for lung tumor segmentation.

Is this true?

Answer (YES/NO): YES